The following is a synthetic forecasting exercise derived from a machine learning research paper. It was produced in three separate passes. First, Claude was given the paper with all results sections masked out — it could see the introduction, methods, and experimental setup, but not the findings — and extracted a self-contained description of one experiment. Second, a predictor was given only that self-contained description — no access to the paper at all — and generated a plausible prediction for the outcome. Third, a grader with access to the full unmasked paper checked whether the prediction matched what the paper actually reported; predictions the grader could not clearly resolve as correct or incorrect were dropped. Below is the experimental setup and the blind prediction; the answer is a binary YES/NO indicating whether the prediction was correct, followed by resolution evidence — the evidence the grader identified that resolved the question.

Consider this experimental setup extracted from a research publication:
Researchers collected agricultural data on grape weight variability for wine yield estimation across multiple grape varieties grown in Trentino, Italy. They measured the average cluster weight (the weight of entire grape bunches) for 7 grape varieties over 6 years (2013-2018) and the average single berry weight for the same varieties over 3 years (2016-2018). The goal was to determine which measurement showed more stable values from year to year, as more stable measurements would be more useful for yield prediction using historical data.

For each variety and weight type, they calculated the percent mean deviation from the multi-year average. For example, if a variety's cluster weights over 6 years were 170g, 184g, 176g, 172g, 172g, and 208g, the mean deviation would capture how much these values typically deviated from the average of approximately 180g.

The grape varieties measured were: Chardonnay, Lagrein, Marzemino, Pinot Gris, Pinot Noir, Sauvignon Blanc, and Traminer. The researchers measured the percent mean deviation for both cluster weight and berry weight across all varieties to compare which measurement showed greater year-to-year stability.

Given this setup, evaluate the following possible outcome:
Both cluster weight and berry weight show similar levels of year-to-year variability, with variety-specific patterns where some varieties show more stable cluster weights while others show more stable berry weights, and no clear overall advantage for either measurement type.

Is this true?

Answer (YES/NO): NO